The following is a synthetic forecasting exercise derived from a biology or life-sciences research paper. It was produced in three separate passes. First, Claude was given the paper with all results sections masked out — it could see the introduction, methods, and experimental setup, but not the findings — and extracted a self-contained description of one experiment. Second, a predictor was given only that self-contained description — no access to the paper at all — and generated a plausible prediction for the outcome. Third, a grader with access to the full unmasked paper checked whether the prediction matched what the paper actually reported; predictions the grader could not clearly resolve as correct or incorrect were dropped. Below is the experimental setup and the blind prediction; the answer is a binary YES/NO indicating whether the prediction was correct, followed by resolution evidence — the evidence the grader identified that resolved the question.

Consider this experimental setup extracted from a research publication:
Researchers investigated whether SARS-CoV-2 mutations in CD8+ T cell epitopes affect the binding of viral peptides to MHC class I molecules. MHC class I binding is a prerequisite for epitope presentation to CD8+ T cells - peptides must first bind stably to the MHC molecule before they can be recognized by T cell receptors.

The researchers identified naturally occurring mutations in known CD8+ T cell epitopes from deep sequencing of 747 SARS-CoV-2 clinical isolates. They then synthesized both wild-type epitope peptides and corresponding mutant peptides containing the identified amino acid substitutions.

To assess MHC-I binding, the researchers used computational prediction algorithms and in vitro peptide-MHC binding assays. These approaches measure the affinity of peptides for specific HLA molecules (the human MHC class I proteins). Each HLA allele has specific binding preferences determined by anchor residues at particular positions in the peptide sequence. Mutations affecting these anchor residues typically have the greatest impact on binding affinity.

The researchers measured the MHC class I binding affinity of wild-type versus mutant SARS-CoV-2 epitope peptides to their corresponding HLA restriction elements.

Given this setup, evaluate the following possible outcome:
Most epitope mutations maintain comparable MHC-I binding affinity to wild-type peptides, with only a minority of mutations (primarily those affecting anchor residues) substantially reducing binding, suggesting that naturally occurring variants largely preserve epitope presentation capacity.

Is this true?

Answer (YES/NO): NO